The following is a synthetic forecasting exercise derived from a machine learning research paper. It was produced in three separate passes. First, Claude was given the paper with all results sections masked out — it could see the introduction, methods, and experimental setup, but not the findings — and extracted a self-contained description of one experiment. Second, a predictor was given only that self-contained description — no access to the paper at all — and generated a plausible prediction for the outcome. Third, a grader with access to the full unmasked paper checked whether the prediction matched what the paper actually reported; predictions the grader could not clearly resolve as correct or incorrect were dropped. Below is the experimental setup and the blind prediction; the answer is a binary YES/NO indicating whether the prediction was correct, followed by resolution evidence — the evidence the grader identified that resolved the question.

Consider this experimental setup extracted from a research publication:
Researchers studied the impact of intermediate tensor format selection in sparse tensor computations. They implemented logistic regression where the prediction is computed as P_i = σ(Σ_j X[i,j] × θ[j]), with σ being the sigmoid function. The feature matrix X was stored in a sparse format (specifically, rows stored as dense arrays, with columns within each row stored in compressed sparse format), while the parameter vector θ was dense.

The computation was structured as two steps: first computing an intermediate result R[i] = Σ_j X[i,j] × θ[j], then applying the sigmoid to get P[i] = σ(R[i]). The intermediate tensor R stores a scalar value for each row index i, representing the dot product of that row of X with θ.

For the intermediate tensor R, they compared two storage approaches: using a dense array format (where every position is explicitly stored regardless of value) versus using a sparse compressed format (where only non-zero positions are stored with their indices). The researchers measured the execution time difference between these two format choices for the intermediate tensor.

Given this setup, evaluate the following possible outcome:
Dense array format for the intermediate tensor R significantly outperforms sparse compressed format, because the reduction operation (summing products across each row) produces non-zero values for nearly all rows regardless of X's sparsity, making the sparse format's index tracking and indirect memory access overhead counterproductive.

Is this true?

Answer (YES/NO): YES